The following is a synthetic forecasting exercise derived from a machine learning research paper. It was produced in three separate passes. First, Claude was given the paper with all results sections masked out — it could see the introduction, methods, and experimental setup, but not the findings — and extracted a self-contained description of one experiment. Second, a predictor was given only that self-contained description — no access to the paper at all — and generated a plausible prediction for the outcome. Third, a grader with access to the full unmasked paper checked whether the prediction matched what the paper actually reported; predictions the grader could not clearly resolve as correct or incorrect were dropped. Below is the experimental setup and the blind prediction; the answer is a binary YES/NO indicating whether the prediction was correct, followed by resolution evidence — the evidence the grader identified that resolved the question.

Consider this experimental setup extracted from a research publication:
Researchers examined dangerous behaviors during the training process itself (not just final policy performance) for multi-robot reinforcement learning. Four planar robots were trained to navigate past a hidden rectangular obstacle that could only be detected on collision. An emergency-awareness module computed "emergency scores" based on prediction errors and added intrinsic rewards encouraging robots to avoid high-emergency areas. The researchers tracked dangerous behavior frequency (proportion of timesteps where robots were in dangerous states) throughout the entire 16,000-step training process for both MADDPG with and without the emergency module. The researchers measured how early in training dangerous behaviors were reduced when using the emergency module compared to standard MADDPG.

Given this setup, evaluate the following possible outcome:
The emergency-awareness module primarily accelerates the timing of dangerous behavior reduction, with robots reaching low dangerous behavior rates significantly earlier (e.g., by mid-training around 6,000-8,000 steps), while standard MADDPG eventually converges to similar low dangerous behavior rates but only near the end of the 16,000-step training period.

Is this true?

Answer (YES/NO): NO